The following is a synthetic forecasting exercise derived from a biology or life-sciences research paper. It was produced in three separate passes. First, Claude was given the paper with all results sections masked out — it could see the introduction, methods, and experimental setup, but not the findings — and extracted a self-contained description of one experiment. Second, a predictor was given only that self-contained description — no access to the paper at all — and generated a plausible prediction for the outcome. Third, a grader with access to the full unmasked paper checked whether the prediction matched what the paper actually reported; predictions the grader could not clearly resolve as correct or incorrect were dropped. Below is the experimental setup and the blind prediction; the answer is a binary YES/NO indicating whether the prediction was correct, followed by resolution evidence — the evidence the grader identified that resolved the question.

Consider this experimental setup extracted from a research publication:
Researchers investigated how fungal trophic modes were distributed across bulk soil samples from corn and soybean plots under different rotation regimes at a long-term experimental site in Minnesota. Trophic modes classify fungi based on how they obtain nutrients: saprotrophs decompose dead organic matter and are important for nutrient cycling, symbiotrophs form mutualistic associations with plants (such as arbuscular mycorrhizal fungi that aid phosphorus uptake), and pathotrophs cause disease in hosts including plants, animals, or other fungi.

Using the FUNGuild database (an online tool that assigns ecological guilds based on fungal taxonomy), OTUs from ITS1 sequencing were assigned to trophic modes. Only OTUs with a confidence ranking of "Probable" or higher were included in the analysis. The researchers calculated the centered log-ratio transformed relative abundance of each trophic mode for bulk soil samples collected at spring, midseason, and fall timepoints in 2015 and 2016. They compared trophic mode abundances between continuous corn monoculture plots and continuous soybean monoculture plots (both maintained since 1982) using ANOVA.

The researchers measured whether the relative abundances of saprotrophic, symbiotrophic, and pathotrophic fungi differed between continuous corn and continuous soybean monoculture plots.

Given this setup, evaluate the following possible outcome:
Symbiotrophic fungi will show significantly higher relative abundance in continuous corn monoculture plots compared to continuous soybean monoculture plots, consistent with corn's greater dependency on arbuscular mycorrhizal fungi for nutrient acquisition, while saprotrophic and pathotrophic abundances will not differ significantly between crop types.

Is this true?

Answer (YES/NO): NO